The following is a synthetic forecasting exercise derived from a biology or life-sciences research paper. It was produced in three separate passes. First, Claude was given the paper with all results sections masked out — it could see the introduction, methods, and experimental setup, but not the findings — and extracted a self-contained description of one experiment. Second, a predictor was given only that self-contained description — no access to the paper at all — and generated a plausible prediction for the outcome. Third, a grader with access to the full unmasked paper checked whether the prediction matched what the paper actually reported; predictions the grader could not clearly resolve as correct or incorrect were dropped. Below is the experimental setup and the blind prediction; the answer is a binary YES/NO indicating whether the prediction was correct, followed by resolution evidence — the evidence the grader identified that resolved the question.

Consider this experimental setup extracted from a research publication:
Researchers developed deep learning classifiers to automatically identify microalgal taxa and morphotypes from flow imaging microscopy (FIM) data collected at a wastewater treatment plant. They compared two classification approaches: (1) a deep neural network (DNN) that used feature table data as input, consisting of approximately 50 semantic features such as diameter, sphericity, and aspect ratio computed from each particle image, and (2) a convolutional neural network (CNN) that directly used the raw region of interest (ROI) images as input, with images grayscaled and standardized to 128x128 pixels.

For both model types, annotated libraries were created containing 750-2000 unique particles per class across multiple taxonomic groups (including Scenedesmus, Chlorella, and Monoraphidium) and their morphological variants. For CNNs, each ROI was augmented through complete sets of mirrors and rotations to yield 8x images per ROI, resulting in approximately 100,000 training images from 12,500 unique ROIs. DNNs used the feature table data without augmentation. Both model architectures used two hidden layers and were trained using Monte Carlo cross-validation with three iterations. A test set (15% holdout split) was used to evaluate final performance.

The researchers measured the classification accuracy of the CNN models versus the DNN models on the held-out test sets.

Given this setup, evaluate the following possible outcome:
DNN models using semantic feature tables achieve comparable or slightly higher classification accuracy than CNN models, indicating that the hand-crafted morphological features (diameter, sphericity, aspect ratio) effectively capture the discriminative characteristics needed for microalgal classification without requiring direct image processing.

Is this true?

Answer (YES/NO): NO